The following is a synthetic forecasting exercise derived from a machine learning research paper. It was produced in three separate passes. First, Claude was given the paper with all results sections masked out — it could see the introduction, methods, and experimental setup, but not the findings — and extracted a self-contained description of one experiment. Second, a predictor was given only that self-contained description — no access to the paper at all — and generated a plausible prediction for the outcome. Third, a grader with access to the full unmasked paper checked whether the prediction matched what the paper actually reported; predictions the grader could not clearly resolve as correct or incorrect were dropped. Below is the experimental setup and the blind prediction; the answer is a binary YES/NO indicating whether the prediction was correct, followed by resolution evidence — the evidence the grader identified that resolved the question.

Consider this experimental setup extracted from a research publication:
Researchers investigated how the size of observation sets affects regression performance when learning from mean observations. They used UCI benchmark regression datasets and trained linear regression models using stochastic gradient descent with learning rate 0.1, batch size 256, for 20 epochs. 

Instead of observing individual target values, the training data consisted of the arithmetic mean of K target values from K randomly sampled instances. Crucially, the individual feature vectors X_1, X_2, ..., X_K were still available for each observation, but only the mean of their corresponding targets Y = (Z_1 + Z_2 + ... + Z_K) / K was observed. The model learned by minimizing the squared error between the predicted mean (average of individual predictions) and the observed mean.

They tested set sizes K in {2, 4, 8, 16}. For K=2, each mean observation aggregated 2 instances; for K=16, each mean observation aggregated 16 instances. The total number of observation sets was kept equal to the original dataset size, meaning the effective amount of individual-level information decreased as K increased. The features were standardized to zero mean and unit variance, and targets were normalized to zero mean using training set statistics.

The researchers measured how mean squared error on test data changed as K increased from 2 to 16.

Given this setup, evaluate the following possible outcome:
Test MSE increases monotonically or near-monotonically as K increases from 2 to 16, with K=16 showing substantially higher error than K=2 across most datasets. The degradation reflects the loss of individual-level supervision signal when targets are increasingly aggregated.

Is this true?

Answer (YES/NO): NO